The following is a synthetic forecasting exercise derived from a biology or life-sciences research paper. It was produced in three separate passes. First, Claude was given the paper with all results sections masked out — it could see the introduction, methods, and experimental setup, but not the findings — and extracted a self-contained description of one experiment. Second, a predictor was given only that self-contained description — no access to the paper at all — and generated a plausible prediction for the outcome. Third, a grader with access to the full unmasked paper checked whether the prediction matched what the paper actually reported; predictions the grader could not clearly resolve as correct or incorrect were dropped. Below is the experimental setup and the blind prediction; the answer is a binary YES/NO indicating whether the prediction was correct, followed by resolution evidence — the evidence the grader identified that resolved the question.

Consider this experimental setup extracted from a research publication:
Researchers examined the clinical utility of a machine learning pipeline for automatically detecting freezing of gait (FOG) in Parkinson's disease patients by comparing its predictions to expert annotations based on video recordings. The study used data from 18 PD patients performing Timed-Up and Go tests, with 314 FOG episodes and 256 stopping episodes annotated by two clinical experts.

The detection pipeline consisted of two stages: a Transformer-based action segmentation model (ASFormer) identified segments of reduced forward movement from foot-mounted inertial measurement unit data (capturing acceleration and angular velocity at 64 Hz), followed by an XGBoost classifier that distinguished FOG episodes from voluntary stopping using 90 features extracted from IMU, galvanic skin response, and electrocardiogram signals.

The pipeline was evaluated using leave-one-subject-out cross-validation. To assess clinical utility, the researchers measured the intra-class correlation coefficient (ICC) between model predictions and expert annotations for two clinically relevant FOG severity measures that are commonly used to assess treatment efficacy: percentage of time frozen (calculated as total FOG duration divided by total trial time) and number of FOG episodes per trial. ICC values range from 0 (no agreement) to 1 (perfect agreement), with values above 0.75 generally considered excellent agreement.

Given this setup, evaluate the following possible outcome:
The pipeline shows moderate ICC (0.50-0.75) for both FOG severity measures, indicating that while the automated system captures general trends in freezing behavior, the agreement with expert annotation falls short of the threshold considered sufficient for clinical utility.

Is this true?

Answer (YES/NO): NO